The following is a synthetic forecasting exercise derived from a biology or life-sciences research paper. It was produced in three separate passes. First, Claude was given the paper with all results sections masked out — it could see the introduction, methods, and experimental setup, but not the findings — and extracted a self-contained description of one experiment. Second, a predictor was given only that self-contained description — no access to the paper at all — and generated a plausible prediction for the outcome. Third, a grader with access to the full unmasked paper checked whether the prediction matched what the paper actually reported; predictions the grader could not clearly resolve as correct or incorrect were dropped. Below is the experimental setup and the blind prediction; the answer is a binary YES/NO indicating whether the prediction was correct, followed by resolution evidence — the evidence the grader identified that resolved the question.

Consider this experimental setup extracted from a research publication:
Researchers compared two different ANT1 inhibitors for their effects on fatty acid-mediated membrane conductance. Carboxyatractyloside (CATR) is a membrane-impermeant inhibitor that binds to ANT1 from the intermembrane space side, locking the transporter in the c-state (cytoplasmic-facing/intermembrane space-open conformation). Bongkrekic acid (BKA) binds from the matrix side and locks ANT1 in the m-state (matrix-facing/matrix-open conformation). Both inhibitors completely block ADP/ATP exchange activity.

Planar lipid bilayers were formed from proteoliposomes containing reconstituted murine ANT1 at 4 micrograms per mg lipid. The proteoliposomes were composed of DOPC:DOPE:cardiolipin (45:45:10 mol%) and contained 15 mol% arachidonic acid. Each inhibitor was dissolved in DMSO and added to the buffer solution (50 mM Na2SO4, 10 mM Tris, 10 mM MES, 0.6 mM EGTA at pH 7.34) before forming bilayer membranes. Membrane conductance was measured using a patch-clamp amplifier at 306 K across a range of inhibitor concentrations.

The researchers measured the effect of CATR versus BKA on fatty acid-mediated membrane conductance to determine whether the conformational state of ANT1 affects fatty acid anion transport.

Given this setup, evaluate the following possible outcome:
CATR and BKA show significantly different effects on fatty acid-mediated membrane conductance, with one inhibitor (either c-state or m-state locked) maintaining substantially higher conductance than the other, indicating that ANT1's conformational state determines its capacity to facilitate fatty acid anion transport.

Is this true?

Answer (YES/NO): NO